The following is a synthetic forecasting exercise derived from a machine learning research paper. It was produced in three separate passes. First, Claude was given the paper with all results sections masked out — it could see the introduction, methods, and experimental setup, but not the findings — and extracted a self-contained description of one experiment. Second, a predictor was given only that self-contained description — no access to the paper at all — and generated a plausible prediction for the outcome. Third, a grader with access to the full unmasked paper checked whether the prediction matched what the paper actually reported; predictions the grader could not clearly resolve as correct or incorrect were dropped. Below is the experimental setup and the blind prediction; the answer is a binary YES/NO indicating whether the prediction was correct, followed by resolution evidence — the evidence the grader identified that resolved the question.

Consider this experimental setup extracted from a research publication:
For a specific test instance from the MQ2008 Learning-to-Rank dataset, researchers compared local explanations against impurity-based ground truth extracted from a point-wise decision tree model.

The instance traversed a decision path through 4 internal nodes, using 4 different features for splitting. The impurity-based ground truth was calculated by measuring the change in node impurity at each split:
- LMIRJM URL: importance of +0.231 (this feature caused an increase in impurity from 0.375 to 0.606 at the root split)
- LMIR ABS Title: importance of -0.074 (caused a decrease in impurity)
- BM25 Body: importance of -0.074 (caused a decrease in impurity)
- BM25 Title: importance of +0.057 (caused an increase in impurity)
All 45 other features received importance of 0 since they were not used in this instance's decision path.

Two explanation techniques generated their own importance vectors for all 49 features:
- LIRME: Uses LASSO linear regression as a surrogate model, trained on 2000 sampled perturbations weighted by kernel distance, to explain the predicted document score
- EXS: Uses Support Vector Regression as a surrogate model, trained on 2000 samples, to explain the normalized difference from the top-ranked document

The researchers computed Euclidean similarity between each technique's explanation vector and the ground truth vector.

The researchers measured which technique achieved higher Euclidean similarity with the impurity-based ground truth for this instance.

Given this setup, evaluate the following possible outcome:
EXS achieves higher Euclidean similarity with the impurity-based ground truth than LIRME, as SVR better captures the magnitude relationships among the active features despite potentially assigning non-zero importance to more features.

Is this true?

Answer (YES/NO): YES